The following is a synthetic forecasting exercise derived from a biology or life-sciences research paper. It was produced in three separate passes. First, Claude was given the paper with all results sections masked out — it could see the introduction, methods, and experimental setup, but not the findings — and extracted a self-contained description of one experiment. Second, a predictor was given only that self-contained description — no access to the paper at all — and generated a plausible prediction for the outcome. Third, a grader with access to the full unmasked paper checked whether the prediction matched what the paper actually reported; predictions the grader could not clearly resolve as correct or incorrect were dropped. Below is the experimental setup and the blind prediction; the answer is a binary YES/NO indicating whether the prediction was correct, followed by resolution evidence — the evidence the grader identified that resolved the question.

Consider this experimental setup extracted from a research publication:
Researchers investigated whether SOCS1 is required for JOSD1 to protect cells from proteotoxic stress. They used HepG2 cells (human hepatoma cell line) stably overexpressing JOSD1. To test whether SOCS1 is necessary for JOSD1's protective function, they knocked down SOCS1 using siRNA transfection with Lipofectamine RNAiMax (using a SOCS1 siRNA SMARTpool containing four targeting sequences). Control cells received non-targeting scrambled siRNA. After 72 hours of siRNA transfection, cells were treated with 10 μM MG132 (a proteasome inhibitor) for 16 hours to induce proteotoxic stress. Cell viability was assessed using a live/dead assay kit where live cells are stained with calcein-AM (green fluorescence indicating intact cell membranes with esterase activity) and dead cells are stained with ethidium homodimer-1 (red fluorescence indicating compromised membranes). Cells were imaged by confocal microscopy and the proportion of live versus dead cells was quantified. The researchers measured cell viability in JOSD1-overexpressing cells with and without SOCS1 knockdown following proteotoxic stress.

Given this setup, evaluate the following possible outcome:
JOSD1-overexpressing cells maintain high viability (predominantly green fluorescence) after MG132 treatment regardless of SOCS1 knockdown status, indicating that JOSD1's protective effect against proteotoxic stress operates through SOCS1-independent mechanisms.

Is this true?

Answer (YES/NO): NO